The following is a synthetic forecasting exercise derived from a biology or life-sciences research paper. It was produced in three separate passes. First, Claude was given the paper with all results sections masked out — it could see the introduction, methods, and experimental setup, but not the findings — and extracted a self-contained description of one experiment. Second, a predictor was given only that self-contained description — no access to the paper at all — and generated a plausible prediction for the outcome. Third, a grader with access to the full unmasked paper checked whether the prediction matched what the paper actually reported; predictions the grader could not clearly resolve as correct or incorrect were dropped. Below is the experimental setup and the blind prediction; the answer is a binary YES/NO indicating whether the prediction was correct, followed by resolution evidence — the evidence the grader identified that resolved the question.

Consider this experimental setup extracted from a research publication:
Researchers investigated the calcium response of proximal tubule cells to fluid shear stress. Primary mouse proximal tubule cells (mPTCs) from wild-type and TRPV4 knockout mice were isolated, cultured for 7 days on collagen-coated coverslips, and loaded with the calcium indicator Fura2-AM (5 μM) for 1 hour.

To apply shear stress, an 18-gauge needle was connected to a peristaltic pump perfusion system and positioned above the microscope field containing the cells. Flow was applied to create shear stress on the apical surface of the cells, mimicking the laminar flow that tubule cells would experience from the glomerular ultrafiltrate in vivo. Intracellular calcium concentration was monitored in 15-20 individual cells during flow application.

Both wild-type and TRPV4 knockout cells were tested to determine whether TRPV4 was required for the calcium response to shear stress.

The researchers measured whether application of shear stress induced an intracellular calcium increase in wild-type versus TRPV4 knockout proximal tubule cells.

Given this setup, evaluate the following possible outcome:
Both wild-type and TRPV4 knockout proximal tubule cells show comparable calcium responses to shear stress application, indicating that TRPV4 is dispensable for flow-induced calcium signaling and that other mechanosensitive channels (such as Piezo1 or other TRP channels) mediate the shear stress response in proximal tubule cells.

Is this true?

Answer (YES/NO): YES